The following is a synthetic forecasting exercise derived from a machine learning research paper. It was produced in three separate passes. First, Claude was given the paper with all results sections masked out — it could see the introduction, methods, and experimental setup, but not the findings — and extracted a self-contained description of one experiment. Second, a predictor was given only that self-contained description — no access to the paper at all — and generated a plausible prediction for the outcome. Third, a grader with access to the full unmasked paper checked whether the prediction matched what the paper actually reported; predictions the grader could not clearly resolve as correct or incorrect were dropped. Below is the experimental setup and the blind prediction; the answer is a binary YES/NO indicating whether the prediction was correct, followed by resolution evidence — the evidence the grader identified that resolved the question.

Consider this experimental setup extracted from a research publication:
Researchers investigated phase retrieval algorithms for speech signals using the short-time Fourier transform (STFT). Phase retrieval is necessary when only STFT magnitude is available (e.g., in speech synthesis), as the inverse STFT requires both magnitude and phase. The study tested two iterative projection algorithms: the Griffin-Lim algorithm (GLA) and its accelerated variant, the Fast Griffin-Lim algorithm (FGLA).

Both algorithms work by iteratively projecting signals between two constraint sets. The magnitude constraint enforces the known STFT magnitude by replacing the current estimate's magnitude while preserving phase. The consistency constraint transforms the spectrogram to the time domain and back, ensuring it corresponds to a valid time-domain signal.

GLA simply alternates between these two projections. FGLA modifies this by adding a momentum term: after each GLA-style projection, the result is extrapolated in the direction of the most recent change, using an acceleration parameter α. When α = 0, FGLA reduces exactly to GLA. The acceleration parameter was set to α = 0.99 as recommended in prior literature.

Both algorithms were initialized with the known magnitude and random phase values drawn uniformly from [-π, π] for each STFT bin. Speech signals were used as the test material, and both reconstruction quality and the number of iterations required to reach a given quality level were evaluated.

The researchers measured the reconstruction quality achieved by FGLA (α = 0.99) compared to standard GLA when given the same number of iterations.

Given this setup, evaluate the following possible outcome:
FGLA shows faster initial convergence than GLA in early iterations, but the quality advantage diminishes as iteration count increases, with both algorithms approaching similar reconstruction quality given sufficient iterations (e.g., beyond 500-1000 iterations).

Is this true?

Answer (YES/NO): NO